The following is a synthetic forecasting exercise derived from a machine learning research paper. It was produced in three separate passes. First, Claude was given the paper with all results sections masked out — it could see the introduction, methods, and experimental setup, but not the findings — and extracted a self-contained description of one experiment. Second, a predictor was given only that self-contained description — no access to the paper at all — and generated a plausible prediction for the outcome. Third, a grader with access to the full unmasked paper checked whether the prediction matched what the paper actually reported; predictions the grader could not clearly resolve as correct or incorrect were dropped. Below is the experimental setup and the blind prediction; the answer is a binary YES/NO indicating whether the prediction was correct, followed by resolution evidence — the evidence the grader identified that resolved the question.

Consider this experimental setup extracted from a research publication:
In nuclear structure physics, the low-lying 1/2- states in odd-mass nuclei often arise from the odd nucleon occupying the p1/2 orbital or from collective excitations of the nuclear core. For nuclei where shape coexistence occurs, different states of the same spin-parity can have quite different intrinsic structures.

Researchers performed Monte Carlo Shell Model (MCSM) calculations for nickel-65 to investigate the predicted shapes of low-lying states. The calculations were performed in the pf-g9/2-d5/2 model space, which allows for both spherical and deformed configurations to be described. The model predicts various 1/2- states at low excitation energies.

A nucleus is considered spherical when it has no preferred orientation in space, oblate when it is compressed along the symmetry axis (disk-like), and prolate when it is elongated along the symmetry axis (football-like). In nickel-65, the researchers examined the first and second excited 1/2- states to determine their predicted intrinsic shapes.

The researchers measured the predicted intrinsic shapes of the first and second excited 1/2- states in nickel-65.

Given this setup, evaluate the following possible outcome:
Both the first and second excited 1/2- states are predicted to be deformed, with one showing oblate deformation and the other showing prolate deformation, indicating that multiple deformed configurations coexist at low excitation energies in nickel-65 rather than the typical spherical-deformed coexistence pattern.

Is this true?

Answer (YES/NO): NO